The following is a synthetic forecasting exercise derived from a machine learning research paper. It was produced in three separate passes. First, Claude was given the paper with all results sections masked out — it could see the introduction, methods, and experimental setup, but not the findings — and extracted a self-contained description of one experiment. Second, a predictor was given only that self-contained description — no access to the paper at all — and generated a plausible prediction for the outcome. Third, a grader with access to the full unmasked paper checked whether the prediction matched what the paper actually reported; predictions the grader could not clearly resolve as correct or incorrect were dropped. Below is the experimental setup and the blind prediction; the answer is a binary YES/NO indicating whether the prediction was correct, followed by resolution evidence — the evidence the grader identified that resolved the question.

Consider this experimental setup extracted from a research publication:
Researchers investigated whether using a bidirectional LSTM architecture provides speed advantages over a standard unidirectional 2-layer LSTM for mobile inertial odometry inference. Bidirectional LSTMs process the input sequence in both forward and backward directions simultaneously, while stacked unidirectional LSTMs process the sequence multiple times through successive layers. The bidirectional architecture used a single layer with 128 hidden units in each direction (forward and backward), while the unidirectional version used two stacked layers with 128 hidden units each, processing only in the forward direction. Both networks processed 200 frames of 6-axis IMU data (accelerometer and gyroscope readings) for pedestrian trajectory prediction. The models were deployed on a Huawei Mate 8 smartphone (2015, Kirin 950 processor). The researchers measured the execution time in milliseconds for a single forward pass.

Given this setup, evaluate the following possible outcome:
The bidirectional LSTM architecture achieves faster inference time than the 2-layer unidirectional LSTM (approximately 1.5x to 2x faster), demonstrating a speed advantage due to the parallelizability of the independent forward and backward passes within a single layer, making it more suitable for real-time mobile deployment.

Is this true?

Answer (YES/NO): NO